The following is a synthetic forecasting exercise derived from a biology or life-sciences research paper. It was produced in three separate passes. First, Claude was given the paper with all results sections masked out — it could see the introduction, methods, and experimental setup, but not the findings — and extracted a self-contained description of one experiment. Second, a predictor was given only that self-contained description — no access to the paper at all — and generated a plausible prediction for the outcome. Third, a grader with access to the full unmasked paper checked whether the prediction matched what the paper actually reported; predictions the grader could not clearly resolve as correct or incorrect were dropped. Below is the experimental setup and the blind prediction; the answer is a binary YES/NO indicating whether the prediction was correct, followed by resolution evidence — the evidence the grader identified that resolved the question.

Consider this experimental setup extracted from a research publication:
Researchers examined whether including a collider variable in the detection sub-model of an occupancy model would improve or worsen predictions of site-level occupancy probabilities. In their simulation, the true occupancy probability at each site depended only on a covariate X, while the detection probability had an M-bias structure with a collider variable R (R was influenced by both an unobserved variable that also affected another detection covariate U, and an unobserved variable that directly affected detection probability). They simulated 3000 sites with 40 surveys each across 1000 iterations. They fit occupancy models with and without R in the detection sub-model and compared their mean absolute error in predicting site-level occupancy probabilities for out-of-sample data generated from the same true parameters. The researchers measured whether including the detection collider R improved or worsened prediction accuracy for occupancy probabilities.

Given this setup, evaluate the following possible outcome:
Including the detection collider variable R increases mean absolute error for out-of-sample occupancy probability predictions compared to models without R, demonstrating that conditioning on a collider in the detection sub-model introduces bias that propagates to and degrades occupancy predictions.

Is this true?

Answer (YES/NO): NO